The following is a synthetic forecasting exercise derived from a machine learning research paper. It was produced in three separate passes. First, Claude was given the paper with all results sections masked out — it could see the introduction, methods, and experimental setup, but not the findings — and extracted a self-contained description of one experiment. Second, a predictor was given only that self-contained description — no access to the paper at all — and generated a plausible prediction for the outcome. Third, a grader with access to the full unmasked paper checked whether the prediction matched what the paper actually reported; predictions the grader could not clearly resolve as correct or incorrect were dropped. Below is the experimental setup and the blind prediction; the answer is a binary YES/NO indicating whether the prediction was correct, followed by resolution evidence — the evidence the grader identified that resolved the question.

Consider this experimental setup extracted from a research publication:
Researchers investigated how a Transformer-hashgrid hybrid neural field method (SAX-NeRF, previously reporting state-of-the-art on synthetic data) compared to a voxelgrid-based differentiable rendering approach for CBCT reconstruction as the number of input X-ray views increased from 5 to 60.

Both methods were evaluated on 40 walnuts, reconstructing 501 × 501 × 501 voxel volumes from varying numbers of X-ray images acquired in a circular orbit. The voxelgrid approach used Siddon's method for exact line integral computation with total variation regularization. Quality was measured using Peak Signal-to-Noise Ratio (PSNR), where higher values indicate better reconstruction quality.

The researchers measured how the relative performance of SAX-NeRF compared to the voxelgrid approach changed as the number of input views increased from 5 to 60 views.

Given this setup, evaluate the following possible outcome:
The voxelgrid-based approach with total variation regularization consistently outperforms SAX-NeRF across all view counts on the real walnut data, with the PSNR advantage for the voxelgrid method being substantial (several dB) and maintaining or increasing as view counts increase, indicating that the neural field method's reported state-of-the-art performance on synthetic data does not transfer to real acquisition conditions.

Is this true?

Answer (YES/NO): NO